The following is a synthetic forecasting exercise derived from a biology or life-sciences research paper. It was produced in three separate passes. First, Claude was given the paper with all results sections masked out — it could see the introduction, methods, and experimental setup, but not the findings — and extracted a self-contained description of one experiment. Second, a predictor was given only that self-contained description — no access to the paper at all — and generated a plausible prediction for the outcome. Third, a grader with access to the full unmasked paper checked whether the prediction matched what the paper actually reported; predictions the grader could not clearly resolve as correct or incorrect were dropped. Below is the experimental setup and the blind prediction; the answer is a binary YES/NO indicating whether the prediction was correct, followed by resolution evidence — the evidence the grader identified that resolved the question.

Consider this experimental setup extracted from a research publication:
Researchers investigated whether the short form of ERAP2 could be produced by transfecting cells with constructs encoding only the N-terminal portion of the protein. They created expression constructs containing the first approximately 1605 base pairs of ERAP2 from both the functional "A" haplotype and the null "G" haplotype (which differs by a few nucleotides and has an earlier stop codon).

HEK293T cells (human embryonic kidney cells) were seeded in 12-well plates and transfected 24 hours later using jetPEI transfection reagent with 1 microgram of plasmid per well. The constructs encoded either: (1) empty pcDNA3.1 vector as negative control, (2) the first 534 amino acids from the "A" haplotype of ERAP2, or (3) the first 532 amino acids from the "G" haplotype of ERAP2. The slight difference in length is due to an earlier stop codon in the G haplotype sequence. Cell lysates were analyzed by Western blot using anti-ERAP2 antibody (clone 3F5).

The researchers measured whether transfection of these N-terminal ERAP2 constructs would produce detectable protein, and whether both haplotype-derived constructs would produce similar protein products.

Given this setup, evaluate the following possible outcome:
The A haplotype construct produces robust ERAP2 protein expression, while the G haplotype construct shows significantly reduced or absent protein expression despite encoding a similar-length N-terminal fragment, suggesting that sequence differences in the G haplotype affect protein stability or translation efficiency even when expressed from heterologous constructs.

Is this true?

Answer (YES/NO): NO